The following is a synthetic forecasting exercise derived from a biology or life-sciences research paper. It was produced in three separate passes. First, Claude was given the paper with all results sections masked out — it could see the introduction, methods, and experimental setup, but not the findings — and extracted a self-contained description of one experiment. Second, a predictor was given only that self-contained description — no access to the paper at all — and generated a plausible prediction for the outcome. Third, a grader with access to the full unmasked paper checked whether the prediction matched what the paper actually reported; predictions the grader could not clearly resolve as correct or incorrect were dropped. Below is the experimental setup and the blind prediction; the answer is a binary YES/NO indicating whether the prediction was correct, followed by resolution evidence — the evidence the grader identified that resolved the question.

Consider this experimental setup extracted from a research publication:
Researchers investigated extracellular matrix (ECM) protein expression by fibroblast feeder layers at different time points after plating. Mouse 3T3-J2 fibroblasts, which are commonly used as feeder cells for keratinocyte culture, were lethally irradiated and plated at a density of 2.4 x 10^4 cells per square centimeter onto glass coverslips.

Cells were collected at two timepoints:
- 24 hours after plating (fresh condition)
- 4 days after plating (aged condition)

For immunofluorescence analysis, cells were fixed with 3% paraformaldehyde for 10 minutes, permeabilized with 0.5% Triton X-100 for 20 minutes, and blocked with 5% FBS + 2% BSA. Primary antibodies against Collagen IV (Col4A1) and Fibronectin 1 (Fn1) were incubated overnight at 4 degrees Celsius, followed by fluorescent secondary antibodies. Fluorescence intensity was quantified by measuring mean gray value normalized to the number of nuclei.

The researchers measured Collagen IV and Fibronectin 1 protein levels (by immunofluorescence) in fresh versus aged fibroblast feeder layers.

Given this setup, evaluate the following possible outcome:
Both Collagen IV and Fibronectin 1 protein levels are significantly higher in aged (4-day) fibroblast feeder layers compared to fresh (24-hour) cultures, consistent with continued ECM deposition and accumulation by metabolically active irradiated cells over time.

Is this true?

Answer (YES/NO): YES